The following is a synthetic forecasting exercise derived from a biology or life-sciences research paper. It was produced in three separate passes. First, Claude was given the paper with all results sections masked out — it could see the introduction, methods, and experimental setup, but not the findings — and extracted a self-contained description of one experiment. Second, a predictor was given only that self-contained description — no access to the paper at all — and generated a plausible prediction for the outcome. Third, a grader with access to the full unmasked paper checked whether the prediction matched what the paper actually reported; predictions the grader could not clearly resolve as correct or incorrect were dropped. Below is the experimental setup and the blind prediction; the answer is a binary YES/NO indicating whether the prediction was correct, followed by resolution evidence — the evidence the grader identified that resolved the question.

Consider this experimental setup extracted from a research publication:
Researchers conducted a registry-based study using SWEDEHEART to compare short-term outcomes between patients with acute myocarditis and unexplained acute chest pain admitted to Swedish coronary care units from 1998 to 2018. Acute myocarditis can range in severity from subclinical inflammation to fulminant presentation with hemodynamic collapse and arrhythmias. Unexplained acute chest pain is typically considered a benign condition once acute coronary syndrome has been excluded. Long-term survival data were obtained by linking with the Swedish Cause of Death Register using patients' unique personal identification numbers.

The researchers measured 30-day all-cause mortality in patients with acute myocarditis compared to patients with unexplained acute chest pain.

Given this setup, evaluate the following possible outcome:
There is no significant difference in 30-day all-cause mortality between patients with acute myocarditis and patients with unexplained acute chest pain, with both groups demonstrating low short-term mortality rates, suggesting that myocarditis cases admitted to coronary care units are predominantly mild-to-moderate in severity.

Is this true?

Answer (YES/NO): NO